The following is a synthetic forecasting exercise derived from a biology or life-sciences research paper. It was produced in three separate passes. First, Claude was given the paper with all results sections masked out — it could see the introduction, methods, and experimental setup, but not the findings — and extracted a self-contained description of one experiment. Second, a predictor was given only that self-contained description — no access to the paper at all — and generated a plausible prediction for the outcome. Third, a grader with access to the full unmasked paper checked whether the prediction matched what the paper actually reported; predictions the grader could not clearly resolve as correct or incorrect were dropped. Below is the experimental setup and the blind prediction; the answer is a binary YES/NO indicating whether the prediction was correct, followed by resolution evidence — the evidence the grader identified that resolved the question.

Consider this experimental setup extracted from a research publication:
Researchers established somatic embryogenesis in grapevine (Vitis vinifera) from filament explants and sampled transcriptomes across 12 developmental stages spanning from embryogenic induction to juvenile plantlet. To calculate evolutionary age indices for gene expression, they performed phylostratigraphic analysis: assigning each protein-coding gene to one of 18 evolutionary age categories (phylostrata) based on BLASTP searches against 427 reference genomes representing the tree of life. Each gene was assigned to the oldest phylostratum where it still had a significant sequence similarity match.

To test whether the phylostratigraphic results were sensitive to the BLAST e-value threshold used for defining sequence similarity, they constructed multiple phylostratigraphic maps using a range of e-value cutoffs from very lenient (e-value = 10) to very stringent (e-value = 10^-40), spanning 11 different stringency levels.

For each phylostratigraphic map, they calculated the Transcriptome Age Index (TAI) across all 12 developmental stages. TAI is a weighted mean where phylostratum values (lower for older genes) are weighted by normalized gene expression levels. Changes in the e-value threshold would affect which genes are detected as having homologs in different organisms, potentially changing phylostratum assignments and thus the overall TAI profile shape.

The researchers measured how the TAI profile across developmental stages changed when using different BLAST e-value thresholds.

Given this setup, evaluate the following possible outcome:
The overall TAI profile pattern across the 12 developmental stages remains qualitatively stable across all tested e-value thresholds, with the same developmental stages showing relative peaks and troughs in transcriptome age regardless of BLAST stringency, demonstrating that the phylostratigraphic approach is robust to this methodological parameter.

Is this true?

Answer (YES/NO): YES